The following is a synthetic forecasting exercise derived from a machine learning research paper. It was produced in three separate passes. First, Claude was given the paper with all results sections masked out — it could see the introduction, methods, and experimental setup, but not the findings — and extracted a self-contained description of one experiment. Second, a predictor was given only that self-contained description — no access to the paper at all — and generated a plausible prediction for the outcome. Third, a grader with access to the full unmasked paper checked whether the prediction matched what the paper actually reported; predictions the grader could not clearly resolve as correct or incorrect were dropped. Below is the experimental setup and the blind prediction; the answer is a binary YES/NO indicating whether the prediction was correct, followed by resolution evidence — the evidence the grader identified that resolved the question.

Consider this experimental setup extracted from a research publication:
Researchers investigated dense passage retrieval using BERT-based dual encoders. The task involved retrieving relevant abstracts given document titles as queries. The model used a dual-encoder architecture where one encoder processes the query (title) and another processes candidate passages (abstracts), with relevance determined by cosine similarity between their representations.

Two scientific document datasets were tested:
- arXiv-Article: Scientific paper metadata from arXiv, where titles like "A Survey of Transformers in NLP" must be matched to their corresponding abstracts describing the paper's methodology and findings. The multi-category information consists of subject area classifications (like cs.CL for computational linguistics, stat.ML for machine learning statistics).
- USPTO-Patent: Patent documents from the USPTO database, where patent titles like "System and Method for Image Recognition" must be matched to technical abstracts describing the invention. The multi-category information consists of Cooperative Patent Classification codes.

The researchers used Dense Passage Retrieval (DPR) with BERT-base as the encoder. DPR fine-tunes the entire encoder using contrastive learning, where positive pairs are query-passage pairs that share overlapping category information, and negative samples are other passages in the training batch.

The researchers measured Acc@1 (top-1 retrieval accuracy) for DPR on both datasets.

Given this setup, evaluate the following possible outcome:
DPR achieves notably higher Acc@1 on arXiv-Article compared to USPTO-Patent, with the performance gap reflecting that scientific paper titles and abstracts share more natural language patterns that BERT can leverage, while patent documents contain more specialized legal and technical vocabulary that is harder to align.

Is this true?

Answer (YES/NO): NO